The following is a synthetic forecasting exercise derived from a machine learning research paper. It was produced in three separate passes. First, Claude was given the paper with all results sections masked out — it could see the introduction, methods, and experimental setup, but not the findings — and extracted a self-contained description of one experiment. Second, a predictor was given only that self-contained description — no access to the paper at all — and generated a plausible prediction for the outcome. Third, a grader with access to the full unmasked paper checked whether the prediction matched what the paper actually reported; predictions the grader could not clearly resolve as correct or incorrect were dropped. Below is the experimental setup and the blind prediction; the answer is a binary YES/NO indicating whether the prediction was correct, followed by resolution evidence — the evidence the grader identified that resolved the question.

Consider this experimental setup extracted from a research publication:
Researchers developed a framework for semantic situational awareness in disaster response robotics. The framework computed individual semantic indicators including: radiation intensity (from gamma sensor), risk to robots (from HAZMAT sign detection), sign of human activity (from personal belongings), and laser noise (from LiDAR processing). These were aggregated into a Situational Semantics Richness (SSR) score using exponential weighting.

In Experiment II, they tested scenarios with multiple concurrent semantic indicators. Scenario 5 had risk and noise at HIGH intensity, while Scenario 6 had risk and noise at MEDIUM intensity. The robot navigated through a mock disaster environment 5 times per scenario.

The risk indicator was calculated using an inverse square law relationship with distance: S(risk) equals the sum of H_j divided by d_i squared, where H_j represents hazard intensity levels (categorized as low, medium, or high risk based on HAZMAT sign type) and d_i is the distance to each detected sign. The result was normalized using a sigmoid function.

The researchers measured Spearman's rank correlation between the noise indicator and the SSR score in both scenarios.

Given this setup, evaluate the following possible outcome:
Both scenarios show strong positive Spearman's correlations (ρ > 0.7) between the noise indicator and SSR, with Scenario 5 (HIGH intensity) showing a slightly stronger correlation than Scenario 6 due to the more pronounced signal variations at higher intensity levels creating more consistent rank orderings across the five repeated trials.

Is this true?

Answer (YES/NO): NO